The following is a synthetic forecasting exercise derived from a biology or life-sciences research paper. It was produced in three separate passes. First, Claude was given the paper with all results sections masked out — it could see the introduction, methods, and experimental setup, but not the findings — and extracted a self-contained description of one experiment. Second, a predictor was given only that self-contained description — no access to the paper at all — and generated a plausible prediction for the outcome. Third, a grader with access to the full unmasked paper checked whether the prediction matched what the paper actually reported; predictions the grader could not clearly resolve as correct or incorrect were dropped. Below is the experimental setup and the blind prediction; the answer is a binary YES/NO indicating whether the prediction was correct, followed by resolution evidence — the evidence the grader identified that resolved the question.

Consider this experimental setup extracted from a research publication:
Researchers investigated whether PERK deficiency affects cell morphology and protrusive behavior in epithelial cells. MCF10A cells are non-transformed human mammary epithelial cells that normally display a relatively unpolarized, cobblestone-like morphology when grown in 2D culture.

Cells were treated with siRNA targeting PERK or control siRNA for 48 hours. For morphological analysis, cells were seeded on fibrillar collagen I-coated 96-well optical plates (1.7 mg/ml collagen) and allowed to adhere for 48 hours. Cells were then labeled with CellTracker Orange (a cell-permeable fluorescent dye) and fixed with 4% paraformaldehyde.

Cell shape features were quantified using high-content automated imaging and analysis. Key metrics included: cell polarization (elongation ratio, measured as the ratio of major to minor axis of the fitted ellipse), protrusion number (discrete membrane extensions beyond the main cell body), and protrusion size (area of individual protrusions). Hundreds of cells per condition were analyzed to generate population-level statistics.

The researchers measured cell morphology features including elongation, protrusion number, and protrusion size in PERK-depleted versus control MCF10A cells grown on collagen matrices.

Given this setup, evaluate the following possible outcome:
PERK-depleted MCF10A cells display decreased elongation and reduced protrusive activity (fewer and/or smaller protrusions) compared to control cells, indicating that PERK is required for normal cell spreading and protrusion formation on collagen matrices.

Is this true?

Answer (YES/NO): NO